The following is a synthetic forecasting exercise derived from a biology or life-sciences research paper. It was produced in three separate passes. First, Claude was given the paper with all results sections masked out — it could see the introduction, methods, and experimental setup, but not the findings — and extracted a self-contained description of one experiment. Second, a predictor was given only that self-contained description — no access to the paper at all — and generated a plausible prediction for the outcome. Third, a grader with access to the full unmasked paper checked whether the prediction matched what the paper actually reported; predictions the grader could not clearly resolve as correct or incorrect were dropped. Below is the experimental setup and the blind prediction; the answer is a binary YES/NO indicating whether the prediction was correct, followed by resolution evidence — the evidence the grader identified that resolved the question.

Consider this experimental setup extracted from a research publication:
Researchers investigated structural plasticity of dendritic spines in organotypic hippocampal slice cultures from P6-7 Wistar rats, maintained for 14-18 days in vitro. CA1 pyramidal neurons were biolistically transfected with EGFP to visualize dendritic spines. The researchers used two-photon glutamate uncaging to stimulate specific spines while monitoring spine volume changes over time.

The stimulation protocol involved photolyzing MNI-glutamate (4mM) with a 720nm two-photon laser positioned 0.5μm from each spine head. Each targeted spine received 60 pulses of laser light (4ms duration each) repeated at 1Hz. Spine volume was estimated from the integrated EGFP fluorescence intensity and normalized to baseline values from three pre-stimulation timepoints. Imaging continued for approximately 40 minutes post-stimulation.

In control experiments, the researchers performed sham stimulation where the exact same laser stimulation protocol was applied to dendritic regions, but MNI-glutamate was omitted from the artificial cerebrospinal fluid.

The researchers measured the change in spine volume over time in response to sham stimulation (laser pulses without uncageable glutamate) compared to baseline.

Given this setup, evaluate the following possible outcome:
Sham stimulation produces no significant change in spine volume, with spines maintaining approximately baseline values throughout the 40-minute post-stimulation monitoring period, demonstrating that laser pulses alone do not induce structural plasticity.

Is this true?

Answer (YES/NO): YES